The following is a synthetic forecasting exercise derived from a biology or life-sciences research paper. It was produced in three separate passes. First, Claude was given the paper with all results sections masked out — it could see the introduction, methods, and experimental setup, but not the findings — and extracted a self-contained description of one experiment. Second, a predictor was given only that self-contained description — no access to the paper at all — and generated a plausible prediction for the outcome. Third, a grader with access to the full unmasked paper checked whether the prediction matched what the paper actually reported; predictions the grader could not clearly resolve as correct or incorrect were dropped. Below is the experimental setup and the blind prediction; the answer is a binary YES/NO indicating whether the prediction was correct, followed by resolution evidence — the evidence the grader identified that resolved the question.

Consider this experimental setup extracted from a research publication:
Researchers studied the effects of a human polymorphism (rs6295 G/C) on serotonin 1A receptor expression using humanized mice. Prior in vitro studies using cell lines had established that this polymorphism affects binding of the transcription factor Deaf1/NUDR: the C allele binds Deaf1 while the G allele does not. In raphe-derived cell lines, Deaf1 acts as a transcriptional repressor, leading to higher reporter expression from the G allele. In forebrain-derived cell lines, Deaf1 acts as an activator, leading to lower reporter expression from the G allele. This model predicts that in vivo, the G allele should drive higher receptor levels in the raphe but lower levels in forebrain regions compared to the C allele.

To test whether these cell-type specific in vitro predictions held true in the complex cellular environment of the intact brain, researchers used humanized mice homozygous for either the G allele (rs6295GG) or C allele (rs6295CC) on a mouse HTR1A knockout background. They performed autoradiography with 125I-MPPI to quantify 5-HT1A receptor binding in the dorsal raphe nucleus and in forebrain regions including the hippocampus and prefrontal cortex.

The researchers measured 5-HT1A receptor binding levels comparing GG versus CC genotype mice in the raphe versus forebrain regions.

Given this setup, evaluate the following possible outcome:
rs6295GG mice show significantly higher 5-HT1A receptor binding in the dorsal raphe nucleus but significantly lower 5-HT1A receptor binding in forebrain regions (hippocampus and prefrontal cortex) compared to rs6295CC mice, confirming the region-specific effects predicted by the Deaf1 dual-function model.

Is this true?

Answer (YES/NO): NO